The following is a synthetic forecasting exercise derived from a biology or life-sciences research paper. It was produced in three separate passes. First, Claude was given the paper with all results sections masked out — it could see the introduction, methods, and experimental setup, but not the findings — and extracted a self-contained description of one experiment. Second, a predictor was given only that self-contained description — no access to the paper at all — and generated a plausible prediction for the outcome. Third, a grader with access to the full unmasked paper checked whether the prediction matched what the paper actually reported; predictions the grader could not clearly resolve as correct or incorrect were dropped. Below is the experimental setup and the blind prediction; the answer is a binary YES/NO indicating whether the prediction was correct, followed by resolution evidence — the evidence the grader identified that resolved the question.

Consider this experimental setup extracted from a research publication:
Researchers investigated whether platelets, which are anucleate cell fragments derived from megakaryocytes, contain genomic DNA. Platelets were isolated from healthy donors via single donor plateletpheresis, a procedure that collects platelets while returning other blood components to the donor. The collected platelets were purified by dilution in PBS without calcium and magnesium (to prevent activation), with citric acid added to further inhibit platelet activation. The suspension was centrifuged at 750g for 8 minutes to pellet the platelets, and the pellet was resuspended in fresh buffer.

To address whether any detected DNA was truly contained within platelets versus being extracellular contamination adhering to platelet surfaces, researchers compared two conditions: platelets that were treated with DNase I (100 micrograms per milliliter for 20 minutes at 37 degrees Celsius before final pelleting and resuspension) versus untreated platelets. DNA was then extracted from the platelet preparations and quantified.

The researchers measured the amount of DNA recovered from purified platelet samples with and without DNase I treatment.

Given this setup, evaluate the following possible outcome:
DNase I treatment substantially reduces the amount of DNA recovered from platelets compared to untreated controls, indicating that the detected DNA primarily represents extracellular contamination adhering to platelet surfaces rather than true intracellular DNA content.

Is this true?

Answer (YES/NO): NO